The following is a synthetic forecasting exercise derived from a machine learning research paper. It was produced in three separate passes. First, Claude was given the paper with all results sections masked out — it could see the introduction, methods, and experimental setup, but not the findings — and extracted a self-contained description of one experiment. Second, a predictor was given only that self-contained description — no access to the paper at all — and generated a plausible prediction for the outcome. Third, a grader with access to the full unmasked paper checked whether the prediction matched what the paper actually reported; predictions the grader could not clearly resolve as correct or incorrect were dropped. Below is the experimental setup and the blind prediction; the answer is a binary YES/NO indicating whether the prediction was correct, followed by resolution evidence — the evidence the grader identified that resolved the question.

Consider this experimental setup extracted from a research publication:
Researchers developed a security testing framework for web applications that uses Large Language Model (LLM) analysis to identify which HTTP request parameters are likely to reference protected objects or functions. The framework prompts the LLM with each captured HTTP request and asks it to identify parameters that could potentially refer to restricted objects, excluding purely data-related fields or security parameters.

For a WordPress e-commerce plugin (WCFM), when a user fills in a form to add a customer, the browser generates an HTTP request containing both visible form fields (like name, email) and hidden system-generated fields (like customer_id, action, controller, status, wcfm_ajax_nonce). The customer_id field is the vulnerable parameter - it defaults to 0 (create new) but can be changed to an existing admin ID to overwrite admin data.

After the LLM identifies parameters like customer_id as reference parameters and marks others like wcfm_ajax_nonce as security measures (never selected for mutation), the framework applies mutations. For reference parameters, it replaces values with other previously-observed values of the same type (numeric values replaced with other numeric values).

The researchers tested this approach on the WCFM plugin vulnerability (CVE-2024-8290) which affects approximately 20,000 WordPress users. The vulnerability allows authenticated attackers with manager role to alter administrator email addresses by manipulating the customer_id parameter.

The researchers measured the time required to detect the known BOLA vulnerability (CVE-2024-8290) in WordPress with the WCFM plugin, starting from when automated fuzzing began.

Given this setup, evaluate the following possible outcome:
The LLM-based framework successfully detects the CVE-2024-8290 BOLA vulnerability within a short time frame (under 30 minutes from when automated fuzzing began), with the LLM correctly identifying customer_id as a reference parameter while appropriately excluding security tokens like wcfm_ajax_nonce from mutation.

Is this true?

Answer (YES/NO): YES